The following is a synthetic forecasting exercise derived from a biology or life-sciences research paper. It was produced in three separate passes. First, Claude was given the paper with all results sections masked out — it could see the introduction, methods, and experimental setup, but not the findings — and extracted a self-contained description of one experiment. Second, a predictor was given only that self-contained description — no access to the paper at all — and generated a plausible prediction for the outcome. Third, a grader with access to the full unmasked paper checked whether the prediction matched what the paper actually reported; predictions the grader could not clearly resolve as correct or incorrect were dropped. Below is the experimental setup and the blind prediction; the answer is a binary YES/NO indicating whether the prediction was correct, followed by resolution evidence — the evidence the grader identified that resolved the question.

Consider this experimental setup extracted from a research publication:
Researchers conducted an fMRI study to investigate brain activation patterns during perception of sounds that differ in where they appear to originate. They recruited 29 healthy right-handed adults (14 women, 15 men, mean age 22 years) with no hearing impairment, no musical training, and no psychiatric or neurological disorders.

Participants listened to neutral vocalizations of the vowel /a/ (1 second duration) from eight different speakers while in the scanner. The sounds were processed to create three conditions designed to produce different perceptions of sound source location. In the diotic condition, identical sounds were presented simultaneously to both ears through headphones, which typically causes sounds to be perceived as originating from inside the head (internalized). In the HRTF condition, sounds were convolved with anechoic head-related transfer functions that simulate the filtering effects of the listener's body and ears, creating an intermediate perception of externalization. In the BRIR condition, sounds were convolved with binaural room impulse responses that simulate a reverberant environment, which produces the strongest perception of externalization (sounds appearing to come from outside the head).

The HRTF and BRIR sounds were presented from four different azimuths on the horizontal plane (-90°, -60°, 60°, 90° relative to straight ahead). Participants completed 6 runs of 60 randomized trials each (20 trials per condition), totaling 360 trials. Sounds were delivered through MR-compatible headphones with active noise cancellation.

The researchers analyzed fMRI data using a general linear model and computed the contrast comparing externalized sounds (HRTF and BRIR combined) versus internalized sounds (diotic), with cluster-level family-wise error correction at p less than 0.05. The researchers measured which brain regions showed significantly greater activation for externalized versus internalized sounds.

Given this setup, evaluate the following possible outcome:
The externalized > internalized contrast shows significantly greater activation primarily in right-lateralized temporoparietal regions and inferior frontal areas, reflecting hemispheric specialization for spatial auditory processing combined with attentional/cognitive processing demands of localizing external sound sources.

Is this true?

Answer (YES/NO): NO